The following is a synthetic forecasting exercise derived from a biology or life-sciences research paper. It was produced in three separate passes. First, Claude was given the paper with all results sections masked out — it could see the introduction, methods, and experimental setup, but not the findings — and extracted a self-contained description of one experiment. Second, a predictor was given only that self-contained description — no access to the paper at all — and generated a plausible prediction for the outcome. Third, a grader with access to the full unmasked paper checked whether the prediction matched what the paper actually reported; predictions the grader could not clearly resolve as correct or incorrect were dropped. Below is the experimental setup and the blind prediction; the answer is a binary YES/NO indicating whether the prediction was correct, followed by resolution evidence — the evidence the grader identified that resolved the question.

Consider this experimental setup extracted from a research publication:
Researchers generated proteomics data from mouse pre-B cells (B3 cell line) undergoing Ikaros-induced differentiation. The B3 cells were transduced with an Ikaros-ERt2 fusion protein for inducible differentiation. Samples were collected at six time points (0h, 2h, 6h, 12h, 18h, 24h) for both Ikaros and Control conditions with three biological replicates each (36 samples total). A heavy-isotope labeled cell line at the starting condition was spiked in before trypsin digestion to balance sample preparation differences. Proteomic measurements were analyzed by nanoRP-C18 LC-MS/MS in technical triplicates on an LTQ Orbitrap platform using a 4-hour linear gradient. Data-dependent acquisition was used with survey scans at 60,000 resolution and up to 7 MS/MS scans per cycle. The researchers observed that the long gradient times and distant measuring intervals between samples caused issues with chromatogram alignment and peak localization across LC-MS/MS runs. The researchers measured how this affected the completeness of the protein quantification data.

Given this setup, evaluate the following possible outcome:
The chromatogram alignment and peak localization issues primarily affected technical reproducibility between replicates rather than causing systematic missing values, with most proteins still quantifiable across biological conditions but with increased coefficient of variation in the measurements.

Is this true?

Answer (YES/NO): NO